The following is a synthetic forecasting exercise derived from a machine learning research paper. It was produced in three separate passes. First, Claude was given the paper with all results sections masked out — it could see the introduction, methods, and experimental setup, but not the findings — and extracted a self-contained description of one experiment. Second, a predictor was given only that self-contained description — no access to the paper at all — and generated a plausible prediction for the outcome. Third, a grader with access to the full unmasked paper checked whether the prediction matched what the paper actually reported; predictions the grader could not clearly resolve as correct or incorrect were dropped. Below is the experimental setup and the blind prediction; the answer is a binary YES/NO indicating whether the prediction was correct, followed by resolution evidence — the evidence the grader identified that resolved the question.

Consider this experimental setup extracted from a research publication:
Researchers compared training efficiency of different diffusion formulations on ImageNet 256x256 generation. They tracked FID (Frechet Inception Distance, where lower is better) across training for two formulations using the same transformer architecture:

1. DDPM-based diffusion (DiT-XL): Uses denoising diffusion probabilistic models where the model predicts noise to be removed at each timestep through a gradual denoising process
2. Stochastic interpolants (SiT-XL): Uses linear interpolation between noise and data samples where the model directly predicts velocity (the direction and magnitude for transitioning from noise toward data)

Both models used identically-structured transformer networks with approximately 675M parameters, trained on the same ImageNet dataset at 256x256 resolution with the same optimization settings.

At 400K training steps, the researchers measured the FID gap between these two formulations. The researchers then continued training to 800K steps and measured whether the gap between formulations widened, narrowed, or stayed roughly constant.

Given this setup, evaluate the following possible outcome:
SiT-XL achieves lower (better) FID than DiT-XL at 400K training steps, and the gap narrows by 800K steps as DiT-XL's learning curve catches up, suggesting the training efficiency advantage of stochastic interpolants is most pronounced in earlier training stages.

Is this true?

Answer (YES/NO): YES